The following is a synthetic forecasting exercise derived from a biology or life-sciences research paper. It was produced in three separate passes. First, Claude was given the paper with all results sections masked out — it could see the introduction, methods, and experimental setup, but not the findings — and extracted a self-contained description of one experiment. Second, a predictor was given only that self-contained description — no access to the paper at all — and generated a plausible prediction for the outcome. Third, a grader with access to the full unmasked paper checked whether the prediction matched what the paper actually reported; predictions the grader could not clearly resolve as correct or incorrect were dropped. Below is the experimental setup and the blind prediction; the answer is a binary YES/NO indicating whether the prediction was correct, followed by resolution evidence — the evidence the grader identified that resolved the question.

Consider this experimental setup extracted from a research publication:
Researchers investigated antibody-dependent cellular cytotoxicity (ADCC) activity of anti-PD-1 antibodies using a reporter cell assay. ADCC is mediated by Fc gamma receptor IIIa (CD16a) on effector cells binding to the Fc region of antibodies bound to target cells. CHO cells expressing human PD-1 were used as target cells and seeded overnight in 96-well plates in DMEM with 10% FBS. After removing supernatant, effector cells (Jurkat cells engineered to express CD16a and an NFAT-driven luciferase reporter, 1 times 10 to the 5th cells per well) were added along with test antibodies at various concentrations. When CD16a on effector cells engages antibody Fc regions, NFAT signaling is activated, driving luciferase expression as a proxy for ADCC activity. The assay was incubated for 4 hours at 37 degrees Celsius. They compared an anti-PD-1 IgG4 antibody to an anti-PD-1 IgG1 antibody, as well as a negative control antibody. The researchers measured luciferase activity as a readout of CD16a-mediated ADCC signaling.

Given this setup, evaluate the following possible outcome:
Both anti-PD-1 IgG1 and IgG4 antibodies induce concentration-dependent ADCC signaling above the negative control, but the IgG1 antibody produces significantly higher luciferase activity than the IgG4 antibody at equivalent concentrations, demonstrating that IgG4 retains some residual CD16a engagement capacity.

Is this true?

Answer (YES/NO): NO